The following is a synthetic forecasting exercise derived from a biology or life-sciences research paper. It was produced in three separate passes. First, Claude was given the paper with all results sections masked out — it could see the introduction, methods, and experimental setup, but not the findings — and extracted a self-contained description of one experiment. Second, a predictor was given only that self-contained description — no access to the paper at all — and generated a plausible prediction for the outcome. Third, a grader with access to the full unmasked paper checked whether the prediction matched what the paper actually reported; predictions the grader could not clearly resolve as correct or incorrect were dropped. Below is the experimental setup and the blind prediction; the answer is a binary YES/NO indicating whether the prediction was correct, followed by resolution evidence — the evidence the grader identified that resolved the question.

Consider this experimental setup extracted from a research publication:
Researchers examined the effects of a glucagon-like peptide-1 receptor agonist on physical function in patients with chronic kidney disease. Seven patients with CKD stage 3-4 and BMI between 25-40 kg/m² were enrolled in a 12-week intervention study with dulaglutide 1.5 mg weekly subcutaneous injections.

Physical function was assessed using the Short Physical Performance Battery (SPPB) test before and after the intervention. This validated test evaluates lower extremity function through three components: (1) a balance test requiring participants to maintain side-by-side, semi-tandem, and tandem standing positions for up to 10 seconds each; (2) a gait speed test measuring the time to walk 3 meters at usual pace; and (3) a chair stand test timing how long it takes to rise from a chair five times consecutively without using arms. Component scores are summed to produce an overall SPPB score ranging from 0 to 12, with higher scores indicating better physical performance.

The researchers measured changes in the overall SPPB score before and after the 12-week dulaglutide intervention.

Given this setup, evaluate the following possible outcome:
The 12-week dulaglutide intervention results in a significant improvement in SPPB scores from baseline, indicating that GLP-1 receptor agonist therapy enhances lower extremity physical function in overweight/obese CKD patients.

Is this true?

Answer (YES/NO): NO